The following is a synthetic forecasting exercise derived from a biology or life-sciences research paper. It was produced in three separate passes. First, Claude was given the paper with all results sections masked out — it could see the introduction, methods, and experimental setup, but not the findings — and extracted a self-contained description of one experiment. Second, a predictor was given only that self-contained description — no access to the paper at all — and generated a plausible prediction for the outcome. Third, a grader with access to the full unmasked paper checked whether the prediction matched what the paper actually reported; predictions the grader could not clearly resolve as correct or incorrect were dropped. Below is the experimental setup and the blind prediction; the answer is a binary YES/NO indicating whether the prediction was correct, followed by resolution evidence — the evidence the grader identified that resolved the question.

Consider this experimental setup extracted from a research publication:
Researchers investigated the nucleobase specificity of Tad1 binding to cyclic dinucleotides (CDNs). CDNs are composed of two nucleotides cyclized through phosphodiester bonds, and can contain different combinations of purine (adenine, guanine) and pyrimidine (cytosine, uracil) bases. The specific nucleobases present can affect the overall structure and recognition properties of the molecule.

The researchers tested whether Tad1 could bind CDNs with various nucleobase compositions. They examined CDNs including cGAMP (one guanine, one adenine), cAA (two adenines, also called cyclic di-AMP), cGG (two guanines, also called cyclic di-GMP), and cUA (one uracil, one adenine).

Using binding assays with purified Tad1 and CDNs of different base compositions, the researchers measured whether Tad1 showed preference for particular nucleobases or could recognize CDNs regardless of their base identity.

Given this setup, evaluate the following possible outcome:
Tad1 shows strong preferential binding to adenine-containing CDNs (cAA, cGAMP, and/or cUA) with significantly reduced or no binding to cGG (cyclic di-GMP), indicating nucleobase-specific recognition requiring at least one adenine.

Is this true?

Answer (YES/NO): NO